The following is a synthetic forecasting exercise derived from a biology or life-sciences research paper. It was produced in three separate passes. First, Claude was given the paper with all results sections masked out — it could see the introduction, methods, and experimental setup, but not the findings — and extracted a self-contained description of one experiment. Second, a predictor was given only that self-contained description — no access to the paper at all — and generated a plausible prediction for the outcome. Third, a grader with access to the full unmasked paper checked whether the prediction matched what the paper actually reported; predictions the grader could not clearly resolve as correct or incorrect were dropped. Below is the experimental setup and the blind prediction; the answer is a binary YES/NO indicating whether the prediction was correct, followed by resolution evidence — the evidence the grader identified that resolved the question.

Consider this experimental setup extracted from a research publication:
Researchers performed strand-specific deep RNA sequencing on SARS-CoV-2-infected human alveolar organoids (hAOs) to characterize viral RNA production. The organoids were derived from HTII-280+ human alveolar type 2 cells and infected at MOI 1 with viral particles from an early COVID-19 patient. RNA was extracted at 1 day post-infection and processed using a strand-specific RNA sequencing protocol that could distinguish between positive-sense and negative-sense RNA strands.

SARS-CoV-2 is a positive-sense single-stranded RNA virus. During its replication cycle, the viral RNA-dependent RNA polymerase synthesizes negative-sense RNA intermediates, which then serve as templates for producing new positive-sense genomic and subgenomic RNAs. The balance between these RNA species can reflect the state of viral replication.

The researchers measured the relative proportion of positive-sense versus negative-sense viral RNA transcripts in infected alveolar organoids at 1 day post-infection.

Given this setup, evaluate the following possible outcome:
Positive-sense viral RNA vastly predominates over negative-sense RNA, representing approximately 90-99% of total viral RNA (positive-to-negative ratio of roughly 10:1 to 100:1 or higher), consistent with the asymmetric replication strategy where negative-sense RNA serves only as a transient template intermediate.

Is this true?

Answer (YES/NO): YES